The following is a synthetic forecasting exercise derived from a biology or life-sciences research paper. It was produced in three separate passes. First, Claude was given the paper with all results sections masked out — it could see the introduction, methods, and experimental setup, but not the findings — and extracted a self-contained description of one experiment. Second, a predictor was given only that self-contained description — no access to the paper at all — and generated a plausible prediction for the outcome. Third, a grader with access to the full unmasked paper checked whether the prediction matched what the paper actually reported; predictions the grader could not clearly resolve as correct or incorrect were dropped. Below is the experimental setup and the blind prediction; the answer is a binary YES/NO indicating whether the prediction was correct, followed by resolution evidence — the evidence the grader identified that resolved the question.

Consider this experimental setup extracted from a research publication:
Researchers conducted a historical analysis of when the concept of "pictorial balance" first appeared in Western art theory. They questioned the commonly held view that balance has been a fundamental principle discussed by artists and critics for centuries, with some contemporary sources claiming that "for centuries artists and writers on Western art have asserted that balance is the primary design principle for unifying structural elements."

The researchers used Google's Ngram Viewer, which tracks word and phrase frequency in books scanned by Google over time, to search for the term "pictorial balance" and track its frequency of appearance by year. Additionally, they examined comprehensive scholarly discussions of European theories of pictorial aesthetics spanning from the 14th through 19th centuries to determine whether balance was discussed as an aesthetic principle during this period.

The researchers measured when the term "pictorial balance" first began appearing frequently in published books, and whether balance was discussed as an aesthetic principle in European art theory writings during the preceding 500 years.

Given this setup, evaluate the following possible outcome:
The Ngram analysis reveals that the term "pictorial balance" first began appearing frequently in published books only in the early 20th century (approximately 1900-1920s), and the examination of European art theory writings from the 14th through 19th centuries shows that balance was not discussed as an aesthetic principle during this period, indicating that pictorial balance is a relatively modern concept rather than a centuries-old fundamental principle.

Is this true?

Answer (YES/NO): NO